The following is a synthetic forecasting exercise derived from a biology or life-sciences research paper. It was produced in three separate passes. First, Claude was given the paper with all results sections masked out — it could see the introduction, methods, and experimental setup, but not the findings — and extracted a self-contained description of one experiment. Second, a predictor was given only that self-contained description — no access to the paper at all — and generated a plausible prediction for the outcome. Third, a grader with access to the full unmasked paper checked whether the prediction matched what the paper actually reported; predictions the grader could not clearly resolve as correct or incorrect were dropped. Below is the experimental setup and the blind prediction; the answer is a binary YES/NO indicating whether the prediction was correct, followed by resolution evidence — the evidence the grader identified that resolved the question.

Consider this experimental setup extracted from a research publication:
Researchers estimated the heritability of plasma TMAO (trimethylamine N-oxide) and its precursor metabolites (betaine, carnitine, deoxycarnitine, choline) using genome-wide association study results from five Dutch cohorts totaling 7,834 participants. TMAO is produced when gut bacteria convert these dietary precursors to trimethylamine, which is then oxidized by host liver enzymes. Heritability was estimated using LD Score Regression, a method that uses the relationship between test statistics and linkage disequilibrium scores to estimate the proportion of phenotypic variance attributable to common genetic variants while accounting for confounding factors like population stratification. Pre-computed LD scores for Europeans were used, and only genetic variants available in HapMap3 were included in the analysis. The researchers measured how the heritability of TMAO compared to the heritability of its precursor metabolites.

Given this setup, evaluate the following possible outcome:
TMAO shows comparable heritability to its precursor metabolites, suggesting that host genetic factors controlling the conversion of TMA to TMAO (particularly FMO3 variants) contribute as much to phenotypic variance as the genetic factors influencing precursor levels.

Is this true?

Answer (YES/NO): NO